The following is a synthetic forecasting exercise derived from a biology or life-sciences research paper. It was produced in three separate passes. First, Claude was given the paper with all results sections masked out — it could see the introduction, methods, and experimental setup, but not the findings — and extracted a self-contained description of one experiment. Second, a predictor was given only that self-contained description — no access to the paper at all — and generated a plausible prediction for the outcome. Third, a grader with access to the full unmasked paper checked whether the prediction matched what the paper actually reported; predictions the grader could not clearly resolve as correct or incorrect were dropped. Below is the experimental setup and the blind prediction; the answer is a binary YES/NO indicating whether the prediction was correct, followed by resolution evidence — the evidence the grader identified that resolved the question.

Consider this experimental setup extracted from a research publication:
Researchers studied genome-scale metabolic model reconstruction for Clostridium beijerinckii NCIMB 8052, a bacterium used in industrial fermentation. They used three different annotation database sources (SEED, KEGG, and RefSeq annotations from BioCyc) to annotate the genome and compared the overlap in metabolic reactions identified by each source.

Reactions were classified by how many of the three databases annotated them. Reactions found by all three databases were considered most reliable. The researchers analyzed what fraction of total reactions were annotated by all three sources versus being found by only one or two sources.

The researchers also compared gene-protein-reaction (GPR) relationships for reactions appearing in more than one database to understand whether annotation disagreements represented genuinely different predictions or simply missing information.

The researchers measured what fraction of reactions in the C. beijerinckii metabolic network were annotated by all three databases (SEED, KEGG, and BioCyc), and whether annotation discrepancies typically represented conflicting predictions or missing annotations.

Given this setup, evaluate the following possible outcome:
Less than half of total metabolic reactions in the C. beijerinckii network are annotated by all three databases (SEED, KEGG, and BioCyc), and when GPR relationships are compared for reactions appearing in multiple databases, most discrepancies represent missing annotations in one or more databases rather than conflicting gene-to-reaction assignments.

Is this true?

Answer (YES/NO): YES